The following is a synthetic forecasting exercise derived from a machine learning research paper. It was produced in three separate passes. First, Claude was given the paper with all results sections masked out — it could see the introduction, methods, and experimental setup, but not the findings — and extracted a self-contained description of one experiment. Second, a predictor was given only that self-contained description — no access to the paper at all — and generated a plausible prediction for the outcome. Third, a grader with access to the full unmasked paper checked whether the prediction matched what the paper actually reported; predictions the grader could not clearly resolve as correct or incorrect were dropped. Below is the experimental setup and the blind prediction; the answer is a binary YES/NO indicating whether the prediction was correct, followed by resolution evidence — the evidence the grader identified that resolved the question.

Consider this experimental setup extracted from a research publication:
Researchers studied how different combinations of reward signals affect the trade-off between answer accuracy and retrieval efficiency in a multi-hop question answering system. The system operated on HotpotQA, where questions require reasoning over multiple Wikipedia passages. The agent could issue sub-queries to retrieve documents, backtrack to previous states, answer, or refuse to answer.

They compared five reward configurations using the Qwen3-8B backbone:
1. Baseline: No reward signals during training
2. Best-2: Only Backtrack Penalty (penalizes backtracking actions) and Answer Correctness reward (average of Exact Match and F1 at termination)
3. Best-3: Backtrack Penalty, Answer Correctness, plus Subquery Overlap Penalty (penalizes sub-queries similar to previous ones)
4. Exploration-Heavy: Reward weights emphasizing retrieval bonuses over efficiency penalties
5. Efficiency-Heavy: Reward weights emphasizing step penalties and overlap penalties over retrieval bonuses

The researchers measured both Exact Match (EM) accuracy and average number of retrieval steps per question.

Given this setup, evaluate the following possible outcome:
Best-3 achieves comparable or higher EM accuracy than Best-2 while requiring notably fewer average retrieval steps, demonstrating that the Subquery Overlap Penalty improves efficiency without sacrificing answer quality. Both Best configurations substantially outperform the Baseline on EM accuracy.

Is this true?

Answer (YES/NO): YES